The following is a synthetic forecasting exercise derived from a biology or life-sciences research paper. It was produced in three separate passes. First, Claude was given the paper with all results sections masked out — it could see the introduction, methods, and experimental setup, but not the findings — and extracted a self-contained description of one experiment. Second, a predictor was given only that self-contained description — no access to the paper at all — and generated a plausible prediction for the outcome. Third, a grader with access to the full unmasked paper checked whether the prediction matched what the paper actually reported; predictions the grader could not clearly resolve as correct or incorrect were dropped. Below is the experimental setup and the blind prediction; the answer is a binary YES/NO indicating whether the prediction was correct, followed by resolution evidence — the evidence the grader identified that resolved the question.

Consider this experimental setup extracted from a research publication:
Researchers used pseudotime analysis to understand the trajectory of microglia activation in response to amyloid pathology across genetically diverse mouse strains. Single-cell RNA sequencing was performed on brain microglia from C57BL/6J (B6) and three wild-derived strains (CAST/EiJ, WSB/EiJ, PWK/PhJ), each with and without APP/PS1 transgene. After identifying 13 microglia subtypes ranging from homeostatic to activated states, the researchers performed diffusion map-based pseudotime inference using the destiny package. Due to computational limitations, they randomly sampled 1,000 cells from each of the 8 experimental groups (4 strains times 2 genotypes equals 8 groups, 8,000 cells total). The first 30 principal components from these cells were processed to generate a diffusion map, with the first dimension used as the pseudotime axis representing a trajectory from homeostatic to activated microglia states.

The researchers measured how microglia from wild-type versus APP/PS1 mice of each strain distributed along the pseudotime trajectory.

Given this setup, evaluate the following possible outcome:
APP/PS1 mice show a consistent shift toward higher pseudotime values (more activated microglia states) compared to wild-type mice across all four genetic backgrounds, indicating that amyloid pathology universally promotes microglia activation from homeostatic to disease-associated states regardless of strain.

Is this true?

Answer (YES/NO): NO